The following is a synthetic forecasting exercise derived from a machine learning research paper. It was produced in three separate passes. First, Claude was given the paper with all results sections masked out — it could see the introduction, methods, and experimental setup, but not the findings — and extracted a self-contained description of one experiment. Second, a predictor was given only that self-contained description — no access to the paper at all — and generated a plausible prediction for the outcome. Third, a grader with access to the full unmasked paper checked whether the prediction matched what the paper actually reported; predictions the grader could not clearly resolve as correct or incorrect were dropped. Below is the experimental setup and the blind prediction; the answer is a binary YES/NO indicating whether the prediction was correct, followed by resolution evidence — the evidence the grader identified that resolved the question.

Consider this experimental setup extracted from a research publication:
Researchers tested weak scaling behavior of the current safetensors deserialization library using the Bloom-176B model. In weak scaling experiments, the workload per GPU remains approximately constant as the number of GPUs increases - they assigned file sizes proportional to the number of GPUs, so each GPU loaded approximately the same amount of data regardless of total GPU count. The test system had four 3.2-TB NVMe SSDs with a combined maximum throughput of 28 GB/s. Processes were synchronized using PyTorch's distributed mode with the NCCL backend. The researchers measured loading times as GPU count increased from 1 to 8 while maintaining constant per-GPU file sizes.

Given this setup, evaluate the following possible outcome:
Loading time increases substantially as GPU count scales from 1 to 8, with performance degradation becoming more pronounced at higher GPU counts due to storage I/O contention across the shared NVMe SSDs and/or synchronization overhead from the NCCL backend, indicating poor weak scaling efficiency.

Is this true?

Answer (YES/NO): YES